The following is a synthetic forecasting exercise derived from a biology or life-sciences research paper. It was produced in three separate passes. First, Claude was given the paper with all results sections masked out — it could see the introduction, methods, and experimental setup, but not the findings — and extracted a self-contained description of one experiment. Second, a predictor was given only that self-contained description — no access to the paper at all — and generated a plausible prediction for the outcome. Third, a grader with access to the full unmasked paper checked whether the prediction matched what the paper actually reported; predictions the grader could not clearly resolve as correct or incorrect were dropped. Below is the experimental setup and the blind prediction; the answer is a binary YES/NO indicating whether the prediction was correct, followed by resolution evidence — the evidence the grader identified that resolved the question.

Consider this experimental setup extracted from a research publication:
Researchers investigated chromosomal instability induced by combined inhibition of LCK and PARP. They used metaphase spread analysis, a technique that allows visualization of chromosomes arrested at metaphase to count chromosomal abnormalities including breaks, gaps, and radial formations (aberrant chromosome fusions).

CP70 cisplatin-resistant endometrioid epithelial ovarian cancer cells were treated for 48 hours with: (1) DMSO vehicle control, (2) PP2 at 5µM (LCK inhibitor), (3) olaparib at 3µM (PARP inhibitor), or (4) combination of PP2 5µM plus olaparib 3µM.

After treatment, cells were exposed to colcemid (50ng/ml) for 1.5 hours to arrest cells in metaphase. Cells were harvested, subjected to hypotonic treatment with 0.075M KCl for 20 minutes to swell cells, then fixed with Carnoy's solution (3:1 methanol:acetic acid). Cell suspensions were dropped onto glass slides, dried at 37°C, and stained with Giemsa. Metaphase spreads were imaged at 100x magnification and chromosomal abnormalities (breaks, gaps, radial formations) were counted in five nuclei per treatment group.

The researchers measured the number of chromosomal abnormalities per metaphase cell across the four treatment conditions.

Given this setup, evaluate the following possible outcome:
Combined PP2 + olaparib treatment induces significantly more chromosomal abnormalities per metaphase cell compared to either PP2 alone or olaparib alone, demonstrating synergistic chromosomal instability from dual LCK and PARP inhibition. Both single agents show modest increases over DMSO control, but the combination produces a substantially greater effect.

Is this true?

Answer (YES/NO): YES